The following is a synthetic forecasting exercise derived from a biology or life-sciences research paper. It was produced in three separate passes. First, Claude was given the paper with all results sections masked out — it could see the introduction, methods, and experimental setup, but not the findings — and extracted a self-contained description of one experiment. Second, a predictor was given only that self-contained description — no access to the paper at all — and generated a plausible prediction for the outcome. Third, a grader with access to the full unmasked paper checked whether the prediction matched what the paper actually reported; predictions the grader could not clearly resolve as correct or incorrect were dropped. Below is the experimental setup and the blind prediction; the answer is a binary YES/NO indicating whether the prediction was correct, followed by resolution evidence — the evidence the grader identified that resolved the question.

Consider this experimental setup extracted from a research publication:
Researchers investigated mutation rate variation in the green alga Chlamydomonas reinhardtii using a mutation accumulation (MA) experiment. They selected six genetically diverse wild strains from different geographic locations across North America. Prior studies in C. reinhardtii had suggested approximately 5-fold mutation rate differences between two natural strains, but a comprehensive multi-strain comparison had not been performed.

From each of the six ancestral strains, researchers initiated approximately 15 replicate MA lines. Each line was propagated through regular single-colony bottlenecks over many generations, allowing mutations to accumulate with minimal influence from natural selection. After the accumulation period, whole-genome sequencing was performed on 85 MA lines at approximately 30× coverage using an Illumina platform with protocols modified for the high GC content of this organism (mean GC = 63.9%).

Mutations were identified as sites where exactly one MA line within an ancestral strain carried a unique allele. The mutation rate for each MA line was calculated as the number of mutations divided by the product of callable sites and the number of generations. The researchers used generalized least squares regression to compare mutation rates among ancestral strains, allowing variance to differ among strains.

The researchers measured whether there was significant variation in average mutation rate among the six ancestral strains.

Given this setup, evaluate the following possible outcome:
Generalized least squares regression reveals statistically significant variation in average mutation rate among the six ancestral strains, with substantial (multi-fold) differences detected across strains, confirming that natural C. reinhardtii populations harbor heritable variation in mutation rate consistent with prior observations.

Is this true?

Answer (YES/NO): YES